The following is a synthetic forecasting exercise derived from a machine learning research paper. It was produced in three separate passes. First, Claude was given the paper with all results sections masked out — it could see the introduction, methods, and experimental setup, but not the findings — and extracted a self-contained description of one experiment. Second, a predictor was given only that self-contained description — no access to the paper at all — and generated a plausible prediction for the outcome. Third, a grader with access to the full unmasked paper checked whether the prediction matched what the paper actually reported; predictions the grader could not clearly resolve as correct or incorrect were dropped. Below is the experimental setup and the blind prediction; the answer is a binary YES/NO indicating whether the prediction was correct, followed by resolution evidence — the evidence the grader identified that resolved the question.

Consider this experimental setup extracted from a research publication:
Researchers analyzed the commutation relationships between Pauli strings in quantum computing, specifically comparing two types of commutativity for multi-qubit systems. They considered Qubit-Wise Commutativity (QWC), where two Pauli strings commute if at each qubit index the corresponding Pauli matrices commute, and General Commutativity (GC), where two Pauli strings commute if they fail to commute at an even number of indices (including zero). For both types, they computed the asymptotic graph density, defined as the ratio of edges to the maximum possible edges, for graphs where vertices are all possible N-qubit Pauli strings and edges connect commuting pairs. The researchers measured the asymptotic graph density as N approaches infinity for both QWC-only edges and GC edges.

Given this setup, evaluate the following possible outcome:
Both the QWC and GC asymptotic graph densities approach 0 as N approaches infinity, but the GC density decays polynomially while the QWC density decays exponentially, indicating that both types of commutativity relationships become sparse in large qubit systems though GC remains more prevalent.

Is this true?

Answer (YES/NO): NO